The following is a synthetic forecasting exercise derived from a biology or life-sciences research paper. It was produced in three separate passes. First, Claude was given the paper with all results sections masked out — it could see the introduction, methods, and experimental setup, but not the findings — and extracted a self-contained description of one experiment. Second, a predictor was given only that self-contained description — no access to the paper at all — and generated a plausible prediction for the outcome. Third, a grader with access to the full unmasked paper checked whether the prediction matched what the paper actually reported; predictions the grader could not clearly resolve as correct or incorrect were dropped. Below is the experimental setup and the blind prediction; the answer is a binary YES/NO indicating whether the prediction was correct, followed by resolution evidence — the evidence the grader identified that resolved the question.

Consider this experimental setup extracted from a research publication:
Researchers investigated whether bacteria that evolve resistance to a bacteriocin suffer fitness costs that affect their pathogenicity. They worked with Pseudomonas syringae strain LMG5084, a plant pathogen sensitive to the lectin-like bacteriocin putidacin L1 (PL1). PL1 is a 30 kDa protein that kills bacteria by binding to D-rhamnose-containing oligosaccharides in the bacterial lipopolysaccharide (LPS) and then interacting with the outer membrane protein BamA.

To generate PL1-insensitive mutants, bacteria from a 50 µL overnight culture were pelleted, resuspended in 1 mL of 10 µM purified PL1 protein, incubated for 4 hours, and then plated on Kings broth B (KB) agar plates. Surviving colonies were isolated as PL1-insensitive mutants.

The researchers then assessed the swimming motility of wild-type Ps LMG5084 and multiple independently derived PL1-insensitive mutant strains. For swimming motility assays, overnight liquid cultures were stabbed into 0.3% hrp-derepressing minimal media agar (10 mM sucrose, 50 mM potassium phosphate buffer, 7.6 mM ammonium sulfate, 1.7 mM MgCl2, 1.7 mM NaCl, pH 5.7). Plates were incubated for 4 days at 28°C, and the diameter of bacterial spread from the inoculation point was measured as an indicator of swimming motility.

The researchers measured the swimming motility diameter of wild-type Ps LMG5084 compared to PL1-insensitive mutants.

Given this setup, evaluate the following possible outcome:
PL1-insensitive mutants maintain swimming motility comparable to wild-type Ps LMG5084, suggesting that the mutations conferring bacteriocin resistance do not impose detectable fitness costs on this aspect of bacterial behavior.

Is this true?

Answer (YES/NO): NO